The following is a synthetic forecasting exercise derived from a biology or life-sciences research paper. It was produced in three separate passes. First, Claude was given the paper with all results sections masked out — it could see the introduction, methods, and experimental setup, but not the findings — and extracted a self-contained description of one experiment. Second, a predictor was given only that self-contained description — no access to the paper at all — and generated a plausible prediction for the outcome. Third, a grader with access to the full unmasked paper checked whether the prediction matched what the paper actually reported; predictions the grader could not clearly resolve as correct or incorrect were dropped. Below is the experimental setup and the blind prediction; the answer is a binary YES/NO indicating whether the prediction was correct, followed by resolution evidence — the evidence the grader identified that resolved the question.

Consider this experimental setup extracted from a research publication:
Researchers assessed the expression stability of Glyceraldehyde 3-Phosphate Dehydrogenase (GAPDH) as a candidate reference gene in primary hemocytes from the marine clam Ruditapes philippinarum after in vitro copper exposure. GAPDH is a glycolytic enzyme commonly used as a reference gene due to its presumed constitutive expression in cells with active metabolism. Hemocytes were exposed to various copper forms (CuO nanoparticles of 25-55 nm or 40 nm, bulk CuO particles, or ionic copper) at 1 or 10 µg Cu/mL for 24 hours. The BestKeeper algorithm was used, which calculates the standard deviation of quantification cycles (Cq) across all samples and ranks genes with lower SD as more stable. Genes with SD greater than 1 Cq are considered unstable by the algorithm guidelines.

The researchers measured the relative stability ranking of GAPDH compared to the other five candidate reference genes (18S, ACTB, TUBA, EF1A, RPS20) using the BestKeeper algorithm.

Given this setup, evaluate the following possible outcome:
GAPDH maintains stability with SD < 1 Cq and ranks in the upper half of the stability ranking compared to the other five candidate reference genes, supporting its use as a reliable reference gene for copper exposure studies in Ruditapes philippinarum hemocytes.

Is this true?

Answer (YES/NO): NO